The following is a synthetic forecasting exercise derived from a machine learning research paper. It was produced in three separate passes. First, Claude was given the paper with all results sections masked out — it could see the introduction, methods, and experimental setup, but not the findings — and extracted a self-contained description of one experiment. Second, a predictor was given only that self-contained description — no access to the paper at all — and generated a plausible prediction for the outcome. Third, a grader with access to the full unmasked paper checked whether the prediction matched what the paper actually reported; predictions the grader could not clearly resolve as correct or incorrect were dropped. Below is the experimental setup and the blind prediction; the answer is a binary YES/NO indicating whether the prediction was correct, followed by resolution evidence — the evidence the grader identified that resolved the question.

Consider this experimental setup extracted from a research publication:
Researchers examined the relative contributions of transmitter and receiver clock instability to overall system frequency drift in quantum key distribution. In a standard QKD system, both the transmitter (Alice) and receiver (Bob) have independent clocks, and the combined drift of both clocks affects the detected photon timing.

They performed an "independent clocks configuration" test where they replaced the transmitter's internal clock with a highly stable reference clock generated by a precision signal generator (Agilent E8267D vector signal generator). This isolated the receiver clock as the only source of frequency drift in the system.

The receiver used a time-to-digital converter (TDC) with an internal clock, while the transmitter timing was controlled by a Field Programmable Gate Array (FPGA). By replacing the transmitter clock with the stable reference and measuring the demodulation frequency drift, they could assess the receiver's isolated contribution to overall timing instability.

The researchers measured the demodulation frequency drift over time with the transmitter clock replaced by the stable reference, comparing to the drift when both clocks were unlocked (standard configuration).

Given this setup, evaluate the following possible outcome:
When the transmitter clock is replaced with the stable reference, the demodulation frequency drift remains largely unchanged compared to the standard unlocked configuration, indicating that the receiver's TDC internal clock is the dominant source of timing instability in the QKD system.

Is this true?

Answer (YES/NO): NO